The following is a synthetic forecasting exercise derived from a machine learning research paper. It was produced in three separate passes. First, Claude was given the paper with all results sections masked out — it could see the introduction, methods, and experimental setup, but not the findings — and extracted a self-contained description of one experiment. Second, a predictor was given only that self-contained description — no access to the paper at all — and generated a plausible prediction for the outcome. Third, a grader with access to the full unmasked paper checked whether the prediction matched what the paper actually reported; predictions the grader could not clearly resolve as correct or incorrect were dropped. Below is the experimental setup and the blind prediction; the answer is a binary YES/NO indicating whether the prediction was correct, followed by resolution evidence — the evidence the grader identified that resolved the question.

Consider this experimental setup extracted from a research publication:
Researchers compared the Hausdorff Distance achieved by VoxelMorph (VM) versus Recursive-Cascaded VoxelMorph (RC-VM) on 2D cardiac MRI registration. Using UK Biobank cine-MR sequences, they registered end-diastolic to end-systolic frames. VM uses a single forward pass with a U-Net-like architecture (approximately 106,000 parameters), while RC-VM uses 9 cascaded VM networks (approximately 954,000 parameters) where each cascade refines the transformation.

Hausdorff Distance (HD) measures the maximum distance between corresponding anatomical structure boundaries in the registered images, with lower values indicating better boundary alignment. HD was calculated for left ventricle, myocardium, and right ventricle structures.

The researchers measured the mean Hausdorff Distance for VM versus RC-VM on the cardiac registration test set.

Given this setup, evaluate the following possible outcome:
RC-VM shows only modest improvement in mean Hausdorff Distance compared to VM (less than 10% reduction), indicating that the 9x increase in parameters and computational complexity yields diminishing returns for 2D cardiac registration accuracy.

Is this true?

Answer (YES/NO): YES